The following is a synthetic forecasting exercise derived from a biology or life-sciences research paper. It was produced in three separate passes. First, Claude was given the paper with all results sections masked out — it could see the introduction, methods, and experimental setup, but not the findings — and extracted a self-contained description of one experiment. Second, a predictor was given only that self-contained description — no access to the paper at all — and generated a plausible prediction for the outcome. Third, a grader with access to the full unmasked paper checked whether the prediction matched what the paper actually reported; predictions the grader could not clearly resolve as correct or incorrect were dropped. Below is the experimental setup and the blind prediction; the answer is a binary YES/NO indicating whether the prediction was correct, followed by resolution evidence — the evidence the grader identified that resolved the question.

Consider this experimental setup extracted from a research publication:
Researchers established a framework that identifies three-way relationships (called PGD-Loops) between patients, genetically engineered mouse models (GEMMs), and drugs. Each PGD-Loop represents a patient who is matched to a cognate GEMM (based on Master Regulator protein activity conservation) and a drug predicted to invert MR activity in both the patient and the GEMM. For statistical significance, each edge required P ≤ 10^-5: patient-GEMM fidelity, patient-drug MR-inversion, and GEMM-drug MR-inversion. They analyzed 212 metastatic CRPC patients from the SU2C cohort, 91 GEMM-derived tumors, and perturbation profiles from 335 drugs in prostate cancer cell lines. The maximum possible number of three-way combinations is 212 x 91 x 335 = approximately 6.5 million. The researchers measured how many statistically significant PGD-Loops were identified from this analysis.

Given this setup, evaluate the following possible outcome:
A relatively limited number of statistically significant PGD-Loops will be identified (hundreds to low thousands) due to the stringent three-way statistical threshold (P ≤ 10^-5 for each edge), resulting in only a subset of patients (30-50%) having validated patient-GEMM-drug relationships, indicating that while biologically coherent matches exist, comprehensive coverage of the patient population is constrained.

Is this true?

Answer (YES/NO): NO